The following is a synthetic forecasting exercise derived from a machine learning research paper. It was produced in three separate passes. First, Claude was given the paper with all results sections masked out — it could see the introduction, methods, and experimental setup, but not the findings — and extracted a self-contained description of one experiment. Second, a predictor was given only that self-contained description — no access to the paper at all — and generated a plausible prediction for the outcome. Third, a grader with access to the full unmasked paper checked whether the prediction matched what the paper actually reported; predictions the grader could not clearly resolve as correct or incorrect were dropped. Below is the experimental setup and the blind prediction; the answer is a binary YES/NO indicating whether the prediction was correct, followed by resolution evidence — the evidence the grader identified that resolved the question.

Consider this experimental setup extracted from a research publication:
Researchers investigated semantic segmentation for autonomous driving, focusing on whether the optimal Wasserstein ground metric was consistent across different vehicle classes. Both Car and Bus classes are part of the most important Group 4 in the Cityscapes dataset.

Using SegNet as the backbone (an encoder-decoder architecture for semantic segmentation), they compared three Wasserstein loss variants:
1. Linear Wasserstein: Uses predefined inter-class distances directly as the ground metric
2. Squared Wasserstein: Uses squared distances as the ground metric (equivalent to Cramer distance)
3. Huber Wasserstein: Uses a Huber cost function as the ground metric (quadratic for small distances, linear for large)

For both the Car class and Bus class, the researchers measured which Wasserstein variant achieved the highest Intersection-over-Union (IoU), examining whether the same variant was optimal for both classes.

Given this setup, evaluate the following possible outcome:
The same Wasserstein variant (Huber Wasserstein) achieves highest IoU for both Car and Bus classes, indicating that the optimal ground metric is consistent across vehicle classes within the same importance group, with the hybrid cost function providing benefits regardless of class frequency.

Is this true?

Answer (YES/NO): NO